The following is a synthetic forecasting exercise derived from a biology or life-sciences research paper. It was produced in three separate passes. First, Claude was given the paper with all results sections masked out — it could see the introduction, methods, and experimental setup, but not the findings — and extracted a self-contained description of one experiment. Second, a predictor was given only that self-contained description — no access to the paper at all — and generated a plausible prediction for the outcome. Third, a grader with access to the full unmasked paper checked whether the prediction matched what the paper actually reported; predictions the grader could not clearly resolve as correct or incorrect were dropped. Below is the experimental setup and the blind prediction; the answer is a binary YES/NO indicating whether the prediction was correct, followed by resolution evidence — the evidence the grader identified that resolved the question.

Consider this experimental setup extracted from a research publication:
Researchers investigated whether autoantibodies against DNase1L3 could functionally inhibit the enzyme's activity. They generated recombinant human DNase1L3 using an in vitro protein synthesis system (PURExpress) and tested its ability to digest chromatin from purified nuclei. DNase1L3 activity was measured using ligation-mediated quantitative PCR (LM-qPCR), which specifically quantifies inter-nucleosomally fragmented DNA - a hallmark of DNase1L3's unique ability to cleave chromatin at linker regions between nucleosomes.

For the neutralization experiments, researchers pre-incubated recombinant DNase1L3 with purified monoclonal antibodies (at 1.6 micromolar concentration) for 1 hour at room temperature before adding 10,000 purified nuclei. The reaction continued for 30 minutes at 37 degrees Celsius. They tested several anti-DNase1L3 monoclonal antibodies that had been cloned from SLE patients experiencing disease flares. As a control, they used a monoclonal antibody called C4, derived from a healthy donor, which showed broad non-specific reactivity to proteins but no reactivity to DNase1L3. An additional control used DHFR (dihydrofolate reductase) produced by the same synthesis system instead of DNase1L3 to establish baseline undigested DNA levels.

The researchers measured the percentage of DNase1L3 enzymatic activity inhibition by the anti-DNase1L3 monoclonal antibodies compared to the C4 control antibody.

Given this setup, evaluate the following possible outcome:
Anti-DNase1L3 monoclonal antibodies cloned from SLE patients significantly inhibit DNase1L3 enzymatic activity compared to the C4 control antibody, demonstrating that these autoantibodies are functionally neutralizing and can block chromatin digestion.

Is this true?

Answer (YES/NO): YES